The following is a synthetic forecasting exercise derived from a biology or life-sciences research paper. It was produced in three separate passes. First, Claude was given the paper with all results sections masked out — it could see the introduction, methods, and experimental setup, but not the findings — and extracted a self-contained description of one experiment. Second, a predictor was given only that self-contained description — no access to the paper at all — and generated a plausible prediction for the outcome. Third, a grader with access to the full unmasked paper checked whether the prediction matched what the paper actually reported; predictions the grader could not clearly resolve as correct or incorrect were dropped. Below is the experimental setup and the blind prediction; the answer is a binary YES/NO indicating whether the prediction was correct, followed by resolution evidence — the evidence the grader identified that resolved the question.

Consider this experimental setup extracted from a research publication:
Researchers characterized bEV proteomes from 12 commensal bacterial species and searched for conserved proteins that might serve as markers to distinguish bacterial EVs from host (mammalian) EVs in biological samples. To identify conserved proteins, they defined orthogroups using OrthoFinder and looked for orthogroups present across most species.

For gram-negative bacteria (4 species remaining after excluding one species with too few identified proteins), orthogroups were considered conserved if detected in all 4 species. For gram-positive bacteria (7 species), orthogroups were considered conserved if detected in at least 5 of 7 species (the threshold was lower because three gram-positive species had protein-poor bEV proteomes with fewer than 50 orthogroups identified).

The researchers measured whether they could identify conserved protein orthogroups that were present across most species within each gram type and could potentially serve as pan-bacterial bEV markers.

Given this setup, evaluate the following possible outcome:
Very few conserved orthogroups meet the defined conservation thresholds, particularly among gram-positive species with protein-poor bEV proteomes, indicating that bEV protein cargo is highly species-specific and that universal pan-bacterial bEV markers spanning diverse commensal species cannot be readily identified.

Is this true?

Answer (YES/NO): NO